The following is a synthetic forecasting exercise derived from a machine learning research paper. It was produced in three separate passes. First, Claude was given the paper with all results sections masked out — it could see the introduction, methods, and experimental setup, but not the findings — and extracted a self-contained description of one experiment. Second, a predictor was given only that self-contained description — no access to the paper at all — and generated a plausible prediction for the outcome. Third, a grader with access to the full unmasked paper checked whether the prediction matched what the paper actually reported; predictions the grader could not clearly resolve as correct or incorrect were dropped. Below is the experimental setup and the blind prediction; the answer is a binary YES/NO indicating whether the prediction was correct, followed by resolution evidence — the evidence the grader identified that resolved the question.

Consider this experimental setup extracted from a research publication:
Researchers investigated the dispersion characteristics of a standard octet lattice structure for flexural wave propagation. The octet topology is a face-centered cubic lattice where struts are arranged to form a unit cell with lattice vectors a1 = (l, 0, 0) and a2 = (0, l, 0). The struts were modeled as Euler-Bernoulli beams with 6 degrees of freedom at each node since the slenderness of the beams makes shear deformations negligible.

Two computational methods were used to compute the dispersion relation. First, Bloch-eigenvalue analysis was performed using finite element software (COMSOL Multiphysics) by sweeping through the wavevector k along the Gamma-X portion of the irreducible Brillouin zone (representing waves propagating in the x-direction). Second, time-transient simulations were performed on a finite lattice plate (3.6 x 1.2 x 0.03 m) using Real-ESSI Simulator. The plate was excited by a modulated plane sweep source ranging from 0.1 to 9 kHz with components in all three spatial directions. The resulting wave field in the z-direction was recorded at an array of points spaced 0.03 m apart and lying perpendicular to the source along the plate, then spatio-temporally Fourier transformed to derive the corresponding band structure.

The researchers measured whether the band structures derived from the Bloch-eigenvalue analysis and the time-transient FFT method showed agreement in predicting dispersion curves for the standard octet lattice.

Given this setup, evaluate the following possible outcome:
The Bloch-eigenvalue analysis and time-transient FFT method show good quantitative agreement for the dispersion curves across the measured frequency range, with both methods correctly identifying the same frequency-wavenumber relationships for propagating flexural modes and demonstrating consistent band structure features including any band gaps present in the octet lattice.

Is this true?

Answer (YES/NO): YES